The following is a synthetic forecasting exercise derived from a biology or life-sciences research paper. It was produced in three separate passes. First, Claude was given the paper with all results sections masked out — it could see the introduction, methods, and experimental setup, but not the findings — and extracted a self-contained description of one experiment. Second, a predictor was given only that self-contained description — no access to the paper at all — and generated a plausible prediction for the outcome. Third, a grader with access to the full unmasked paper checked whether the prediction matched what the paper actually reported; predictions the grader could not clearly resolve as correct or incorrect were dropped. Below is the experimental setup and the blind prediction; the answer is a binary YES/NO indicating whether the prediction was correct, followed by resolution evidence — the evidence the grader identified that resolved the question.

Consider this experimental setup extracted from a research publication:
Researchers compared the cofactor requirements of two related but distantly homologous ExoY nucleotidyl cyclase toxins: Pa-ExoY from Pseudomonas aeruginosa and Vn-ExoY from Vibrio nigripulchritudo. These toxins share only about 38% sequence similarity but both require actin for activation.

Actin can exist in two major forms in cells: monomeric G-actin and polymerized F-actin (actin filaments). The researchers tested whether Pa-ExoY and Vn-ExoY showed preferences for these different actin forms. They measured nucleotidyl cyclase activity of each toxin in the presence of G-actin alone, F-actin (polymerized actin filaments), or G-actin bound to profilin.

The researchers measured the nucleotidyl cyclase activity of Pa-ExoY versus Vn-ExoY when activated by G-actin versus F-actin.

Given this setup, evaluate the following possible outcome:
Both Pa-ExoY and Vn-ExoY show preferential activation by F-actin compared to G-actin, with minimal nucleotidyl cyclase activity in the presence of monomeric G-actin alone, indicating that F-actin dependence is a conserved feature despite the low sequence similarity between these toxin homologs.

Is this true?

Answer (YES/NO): NO